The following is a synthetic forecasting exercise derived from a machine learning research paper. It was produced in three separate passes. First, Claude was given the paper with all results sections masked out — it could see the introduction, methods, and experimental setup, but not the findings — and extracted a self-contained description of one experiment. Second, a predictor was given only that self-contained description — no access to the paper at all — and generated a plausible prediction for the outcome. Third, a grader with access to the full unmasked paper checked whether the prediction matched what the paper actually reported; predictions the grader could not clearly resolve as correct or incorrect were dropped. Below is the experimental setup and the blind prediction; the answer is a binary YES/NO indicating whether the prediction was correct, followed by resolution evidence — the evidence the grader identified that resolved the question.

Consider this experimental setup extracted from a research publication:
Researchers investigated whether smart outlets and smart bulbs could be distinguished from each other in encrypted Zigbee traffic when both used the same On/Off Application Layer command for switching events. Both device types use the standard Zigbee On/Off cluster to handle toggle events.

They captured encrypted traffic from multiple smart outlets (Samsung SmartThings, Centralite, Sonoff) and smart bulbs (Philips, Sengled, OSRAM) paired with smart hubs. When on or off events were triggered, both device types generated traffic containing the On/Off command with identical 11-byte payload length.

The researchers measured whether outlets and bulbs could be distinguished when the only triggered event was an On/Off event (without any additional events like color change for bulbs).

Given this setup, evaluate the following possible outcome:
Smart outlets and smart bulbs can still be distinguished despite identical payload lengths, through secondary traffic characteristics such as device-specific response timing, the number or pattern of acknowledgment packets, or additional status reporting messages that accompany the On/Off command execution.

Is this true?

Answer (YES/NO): NO